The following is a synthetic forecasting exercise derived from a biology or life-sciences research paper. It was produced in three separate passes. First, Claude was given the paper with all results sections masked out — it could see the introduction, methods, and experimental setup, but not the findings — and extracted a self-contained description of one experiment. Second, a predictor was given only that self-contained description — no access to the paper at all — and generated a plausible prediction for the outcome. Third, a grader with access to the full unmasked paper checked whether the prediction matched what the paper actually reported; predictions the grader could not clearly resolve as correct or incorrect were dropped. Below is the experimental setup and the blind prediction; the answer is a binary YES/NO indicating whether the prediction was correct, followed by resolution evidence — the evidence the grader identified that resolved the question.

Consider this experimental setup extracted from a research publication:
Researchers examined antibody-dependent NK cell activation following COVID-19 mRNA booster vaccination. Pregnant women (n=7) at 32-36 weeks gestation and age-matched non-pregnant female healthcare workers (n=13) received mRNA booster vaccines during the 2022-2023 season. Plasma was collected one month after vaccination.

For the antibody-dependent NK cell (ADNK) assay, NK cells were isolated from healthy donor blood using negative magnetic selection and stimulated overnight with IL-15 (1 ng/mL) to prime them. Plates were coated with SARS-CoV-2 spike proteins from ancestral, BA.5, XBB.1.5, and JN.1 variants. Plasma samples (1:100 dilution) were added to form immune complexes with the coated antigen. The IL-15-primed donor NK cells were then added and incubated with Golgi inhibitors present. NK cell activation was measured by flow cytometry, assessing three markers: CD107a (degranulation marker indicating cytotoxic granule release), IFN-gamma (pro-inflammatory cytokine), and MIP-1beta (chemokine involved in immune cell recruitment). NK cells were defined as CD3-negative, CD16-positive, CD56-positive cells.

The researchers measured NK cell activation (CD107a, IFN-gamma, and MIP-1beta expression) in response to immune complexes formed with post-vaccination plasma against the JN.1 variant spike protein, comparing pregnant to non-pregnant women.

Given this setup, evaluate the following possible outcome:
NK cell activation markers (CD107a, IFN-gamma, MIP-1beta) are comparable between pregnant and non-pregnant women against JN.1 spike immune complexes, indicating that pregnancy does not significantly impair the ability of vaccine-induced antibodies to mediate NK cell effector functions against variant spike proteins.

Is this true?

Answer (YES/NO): NO